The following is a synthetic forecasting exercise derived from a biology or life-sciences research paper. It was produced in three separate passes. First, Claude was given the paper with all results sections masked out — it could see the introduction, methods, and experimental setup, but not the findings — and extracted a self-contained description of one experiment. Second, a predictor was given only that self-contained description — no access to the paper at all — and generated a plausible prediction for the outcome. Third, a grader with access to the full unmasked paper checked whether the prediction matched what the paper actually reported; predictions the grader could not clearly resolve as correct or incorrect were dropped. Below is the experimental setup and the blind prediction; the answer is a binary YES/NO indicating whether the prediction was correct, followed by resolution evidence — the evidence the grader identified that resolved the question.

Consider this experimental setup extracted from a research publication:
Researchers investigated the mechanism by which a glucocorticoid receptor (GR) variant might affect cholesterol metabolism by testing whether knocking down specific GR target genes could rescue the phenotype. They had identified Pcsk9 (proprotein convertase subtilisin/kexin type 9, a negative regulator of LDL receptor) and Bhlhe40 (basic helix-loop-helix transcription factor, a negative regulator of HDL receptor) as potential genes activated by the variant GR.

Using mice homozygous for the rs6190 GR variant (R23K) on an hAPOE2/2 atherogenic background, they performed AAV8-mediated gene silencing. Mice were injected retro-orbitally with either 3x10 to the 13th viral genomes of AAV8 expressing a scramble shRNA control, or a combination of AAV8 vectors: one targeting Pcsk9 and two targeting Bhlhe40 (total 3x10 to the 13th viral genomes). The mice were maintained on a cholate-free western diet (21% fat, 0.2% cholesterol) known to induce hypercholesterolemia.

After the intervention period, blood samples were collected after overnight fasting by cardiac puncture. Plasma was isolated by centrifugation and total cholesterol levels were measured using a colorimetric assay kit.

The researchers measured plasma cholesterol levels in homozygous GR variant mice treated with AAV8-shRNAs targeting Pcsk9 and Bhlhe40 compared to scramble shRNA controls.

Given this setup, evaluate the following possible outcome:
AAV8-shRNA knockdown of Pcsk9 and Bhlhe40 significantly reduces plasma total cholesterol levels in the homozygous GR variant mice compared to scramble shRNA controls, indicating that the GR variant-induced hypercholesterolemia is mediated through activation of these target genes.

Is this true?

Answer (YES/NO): YES